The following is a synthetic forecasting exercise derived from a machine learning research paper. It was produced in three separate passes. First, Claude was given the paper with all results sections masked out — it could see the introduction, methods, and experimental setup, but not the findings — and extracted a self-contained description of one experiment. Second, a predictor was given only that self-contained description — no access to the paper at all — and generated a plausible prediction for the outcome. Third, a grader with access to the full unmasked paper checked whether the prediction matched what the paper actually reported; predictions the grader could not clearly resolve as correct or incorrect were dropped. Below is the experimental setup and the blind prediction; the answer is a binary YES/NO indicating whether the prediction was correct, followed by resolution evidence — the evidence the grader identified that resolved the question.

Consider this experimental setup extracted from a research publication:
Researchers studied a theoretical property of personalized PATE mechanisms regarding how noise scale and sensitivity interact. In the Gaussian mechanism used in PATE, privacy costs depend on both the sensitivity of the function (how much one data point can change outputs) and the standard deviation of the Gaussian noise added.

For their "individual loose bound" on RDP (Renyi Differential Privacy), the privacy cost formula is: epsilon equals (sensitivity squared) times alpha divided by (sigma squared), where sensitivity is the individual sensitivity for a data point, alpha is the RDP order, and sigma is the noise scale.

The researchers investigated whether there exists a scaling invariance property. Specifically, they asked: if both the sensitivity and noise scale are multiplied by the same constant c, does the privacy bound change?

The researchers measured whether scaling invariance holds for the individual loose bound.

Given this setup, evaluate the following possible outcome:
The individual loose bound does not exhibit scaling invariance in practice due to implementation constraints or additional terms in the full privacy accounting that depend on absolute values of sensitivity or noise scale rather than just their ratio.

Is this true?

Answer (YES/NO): NO